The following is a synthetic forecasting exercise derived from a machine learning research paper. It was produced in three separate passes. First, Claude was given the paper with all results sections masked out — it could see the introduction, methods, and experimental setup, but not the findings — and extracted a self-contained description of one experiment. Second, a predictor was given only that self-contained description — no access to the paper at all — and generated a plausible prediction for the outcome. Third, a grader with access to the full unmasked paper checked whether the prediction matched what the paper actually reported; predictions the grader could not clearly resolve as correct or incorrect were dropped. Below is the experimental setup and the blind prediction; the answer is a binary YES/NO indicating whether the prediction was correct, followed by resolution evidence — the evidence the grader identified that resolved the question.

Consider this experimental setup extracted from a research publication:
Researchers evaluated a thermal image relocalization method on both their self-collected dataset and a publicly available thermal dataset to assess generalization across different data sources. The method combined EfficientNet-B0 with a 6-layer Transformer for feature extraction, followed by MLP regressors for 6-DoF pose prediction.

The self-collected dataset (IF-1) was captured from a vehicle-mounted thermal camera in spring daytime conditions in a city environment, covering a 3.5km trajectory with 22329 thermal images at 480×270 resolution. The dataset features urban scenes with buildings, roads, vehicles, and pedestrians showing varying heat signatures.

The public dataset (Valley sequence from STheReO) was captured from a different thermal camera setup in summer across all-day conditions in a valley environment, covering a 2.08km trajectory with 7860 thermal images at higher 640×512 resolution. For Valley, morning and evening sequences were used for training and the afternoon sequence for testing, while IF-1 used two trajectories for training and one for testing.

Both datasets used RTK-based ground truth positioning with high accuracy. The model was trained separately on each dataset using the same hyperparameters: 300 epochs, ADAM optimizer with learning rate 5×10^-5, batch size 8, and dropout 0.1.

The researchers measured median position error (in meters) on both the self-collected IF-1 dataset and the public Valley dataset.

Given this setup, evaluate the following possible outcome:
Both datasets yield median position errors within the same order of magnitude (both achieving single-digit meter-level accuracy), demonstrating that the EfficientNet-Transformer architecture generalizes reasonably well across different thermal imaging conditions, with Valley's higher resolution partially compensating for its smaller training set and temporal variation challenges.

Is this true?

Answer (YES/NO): NO